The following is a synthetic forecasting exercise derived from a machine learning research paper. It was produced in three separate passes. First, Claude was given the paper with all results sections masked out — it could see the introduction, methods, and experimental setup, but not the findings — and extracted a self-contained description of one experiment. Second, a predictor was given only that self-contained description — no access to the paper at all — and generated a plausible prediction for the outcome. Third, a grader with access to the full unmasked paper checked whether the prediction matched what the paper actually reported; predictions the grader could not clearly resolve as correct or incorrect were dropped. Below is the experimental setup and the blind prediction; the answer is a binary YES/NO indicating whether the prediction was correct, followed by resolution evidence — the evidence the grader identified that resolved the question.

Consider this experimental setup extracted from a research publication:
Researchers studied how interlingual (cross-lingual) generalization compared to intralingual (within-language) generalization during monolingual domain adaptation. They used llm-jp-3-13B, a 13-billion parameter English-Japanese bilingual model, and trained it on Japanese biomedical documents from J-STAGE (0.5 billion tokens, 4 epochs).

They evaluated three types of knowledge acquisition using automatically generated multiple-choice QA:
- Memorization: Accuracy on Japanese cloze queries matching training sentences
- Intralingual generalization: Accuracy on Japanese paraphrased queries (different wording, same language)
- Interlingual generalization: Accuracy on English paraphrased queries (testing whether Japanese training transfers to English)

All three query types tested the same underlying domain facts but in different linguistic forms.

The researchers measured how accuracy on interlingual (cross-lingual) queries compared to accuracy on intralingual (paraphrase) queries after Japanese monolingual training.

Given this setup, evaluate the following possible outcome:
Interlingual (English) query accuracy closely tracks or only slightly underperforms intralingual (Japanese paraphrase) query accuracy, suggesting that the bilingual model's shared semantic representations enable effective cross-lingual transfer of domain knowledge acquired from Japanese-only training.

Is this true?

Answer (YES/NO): NO